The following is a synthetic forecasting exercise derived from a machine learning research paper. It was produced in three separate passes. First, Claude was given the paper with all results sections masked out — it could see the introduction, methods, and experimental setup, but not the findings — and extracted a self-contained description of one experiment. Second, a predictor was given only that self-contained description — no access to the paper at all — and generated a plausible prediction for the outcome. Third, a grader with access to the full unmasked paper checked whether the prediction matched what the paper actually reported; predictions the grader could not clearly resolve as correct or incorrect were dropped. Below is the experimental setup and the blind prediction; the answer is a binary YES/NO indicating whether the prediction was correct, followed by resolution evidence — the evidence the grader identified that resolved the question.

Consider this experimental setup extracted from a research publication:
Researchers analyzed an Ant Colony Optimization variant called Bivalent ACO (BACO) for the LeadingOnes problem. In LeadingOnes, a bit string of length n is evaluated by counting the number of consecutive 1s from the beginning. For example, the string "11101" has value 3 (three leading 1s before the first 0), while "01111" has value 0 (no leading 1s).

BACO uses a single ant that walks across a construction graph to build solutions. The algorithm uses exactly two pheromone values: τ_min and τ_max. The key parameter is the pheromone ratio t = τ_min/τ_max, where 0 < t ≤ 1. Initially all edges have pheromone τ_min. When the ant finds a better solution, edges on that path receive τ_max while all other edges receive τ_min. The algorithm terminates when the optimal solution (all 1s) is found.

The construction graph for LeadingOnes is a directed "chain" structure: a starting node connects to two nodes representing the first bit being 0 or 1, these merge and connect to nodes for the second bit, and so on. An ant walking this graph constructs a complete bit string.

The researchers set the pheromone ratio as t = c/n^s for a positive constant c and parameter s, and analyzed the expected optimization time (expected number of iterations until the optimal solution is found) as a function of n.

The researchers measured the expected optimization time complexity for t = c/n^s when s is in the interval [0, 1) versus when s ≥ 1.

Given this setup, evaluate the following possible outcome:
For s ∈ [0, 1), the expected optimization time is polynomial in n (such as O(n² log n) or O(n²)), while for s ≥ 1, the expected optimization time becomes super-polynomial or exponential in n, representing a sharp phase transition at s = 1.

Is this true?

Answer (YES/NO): NO